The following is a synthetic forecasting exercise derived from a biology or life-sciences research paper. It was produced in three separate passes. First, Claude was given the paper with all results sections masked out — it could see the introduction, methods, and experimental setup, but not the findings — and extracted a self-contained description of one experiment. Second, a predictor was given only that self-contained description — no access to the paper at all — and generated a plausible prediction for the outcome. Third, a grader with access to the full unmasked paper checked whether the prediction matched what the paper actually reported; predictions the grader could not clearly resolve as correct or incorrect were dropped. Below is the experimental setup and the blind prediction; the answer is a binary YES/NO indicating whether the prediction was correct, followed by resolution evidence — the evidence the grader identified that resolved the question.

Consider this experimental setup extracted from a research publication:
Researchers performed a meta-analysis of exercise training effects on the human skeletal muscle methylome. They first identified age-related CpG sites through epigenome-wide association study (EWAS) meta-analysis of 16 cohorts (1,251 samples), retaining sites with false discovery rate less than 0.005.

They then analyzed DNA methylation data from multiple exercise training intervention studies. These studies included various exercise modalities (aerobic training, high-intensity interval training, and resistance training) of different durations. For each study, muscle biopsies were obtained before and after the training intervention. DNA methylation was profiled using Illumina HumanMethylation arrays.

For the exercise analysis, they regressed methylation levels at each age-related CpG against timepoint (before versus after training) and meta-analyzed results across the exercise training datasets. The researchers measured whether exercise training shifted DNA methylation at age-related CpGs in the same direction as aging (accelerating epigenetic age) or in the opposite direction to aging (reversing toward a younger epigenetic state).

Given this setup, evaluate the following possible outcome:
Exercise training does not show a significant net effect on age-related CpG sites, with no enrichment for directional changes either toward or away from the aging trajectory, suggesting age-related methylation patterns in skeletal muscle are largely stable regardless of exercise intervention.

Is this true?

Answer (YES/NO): NO